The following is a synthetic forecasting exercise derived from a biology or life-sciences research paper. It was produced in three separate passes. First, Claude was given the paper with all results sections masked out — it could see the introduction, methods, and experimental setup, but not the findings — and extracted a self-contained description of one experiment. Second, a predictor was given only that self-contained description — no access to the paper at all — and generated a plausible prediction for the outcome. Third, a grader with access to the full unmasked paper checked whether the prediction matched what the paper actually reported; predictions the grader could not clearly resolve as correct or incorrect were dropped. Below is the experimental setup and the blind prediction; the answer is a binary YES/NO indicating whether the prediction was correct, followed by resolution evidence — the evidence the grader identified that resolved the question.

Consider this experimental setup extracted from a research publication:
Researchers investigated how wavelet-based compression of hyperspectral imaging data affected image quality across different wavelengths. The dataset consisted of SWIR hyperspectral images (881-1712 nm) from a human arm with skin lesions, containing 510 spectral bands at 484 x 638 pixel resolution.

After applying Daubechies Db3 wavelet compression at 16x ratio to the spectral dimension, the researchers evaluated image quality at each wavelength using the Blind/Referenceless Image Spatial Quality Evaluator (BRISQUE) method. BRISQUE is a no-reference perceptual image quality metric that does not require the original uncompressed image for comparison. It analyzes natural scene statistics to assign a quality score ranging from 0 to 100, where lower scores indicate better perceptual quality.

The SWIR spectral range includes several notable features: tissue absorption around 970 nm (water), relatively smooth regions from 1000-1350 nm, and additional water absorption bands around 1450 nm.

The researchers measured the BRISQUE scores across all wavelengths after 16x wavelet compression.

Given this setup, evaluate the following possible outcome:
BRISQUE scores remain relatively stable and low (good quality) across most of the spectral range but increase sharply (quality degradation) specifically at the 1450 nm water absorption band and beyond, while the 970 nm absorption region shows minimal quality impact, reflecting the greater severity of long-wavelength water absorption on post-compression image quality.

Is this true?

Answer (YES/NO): NO